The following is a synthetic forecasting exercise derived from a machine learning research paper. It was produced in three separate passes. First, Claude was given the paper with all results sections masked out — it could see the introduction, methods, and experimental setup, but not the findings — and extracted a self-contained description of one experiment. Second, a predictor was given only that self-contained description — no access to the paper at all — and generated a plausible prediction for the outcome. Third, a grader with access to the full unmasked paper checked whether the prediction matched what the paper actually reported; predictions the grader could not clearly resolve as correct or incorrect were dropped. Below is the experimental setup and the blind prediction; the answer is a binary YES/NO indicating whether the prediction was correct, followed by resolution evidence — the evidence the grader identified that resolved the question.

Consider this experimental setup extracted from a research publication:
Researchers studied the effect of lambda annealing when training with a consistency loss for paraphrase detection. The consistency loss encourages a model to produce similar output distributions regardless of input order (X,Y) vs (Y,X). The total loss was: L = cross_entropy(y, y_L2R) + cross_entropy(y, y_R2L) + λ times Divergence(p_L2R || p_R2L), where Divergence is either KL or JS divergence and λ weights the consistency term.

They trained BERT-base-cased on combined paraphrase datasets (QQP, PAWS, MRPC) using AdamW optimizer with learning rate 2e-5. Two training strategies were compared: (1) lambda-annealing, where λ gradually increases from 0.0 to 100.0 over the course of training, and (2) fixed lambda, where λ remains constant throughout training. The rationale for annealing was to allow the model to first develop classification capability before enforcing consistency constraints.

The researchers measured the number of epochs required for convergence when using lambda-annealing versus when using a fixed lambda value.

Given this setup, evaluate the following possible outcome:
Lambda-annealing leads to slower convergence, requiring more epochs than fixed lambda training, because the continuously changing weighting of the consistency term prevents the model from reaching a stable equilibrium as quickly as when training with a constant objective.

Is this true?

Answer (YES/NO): NO